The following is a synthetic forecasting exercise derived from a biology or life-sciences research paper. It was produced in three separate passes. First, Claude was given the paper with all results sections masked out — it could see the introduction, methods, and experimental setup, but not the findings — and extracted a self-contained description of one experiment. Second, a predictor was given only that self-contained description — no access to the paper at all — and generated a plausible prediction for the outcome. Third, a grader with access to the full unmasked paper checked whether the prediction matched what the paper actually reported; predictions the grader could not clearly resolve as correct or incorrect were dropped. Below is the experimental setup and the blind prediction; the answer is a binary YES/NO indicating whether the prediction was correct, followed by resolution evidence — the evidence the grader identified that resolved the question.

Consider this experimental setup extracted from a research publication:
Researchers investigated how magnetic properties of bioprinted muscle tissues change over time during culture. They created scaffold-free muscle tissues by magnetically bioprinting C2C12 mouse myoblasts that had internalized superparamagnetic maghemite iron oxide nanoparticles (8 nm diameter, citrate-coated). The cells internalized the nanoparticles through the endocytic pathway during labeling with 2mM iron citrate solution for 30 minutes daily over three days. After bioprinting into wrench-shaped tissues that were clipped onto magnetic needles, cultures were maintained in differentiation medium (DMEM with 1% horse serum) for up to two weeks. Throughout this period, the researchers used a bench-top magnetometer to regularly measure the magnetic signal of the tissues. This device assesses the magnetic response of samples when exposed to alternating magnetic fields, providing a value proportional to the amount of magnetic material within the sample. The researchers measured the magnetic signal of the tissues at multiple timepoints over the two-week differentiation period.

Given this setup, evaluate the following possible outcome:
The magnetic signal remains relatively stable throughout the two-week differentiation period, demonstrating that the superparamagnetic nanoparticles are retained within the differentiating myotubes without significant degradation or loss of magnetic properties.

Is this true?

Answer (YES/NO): NO